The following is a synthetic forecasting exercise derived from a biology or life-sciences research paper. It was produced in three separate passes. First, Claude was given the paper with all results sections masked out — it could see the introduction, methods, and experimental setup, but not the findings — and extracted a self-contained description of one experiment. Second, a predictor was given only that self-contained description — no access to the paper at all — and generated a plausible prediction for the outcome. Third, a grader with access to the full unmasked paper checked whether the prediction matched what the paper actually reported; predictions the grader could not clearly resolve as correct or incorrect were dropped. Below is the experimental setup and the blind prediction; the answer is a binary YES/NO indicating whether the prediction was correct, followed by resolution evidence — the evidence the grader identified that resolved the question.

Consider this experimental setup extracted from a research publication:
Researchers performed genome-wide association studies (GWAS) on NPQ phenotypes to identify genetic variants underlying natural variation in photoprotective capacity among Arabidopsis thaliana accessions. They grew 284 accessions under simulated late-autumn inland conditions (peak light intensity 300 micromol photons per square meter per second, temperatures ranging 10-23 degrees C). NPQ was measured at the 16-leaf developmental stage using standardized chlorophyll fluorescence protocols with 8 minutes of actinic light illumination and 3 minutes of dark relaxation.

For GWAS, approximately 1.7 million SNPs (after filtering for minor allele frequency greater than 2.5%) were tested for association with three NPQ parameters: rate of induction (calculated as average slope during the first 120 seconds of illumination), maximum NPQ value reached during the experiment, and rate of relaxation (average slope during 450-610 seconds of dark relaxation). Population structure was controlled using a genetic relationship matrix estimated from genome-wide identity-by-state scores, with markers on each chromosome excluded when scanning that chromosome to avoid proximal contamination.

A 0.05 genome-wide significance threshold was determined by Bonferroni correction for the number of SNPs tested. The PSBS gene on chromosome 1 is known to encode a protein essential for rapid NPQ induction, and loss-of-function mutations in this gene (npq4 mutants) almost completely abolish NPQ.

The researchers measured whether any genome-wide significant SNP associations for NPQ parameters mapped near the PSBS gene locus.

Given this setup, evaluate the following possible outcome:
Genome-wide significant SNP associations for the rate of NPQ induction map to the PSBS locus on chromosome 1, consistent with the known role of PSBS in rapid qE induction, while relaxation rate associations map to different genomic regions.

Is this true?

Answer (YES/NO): NO